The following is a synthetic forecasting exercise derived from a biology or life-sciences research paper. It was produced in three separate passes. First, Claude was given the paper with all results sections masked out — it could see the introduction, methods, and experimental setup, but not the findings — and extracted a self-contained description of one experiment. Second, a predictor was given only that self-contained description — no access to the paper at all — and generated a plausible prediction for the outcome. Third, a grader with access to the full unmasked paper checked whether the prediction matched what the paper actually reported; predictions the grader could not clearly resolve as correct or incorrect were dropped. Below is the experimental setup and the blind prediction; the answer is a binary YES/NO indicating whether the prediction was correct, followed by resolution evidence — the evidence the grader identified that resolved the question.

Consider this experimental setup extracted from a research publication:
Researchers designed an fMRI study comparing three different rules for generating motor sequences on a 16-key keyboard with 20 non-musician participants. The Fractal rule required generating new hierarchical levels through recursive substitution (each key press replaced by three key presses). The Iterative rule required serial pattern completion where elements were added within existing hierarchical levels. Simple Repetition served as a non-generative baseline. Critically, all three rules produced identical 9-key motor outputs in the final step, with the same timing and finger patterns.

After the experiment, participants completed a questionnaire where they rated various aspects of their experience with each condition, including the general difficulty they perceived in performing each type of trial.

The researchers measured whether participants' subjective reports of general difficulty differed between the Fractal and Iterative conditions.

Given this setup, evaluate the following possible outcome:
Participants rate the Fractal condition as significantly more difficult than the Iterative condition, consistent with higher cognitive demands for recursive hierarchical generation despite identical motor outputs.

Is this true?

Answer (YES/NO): NO